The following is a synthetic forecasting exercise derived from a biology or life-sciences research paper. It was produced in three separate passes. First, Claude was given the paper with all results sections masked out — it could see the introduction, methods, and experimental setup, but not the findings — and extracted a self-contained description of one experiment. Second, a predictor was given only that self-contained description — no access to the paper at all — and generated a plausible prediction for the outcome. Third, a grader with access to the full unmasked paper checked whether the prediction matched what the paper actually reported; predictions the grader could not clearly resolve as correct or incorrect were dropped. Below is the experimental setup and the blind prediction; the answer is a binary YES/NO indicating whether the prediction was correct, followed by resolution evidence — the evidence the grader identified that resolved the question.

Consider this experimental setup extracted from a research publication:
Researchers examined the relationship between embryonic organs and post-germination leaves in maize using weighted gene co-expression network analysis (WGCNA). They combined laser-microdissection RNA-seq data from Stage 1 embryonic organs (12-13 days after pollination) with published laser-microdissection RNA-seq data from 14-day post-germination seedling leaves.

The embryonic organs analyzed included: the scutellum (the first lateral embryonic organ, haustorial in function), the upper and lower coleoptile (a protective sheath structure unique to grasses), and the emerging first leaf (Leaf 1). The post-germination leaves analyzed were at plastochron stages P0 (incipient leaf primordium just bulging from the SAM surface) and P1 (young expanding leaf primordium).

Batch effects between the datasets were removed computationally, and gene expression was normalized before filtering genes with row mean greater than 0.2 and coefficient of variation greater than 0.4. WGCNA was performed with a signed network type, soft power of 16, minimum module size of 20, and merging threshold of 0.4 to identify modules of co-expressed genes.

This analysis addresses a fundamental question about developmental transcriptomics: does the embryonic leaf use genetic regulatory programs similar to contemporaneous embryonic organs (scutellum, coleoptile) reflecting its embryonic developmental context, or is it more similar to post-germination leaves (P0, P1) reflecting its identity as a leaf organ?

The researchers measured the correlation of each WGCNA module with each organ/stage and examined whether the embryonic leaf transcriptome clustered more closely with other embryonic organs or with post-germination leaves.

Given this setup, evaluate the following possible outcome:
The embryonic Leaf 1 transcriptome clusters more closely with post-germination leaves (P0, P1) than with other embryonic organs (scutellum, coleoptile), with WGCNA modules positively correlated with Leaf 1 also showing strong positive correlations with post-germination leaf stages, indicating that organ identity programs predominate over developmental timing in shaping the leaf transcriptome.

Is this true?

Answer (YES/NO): YES